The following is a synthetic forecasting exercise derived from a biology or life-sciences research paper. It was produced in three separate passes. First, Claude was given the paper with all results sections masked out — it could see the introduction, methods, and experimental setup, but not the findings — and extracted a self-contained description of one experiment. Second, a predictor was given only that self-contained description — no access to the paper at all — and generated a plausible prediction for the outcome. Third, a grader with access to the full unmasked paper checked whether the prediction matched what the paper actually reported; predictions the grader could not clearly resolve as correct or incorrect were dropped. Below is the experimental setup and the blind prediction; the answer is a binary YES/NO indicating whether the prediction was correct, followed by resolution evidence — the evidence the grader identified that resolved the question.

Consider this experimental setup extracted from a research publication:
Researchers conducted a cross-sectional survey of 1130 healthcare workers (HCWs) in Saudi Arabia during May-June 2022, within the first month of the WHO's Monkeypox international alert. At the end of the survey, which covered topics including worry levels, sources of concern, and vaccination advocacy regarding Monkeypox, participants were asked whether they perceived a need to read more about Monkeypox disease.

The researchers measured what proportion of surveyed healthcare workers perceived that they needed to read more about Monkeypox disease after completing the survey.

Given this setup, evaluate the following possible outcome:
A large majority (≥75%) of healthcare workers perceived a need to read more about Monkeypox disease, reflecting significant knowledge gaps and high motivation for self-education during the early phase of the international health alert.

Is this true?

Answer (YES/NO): NO